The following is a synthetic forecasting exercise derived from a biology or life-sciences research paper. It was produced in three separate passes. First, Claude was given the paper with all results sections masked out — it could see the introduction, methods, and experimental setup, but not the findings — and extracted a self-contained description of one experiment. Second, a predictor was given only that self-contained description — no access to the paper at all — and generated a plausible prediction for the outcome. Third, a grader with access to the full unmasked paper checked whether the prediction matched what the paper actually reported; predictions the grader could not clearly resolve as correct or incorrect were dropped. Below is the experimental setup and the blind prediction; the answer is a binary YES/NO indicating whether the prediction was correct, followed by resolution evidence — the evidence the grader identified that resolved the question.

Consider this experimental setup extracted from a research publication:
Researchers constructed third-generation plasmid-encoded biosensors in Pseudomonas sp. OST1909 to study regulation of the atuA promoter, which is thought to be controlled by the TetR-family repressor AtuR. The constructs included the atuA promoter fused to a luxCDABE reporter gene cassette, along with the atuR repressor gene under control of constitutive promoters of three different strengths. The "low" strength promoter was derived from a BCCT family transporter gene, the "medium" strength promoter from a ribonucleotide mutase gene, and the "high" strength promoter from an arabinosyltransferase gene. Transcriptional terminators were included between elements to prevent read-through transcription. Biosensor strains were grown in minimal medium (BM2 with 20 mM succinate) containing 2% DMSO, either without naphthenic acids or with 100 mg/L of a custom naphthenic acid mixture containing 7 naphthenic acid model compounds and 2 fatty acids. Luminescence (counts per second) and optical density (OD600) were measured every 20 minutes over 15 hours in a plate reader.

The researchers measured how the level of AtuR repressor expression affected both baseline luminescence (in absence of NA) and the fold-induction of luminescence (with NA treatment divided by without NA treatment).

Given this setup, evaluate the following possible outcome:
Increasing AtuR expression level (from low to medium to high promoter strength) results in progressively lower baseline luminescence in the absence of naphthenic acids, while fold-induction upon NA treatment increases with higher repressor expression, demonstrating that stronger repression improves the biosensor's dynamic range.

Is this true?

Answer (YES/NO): NO